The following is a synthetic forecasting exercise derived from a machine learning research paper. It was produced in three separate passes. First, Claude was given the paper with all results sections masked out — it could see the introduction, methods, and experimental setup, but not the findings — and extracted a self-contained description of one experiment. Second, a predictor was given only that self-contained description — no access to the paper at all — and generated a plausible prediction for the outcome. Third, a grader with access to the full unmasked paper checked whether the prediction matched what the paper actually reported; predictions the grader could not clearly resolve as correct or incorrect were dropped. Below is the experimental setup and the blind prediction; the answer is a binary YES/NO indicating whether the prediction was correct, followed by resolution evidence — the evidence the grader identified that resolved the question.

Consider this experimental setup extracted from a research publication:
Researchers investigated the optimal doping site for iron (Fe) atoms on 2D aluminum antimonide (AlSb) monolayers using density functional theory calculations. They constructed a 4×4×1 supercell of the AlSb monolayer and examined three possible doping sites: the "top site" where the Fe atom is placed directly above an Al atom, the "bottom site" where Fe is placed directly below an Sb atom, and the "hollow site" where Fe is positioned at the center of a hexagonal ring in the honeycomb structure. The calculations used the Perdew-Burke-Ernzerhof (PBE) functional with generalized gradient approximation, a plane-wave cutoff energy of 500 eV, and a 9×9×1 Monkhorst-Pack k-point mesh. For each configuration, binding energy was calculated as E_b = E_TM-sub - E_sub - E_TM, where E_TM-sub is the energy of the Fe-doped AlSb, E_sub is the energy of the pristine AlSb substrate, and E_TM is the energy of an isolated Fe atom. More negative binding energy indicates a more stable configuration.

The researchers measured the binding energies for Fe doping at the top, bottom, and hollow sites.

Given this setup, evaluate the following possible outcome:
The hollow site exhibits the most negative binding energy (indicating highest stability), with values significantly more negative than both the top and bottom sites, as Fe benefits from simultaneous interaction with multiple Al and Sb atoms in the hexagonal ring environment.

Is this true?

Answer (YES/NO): NO